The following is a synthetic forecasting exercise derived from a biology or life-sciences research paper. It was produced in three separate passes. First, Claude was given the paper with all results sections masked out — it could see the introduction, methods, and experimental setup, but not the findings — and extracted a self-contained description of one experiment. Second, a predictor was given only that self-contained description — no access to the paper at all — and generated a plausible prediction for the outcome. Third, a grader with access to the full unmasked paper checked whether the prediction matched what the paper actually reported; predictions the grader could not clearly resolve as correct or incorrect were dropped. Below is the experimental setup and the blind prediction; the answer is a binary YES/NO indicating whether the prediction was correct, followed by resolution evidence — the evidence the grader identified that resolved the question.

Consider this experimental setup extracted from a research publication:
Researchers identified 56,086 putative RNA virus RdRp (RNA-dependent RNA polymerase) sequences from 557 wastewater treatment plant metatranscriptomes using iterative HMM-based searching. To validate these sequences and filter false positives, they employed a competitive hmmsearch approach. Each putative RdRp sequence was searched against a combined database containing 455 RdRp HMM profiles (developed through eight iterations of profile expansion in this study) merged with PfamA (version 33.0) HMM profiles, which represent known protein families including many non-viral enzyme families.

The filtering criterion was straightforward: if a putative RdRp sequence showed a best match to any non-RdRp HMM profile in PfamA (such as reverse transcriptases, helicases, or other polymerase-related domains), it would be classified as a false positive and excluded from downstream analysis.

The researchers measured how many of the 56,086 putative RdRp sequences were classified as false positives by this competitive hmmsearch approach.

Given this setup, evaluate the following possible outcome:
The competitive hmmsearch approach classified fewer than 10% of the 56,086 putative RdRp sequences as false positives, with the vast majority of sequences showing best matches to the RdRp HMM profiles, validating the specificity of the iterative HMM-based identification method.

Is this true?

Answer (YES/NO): NO